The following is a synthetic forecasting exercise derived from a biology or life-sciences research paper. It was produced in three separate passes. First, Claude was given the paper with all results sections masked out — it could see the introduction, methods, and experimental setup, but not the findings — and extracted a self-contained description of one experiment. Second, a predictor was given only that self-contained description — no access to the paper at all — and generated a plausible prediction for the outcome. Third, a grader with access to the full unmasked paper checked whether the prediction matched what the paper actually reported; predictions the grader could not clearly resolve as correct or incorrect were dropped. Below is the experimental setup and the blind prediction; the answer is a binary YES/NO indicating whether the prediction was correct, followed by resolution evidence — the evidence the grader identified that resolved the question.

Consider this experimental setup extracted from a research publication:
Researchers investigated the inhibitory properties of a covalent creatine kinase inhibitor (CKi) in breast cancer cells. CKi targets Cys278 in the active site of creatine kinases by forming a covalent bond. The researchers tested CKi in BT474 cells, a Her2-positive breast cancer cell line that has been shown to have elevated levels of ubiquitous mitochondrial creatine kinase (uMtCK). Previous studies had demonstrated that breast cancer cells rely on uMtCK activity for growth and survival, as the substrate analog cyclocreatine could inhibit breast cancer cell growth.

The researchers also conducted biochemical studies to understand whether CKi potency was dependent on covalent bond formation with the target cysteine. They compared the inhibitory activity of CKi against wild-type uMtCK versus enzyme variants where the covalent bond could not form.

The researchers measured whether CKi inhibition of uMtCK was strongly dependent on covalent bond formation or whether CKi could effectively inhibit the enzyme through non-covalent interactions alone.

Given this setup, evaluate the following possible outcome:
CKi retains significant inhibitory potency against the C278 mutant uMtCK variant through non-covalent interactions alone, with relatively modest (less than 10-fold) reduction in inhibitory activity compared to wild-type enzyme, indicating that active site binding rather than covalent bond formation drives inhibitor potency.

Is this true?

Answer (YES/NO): NO